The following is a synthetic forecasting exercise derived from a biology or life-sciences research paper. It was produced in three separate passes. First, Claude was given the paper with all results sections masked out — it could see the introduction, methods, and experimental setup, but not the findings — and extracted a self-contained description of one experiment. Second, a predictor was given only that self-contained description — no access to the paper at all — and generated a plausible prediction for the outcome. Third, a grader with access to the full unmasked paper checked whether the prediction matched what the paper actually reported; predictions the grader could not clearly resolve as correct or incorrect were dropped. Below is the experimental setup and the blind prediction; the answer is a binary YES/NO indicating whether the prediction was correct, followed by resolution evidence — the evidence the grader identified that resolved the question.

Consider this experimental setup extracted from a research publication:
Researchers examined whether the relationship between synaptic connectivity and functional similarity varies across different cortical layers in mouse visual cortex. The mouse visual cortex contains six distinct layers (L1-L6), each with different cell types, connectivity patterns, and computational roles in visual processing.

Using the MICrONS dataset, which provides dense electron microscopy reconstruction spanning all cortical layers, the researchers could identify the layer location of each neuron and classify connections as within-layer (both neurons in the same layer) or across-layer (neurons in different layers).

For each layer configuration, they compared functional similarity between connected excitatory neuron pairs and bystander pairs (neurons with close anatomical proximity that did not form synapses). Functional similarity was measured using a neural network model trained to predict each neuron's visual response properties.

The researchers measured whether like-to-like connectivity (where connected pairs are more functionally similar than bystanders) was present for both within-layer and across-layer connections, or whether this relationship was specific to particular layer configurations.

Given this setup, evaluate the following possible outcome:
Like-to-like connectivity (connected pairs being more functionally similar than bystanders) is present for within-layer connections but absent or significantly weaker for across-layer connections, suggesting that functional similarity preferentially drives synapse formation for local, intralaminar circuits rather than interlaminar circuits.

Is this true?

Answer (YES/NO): NO